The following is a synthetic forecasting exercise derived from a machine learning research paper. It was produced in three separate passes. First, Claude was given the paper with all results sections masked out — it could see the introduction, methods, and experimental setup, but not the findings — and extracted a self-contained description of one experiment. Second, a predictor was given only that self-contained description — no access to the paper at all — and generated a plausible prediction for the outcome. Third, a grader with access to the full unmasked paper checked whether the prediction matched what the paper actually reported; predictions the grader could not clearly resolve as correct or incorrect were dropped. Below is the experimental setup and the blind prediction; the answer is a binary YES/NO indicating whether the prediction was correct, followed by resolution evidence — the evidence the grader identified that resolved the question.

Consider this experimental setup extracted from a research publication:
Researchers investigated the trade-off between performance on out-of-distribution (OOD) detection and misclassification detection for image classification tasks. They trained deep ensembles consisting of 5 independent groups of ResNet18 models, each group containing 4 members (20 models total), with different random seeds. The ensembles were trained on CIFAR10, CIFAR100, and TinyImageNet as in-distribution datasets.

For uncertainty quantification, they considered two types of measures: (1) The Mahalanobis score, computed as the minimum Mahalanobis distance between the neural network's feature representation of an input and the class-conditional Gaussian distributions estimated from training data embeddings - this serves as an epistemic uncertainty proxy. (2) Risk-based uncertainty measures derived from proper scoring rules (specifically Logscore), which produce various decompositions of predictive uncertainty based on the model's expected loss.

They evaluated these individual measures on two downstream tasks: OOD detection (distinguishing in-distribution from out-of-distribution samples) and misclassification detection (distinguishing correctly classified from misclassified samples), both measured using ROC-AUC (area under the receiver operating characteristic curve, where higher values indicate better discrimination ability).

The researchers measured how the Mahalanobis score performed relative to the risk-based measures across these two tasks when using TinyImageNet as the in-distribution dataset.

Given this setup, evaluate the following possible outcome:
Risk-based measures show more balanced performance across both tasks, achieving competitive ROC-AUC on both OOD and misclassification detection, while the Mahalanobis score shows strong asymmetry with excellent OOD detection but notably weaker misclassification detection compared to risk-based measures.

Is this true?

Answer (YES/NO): NO